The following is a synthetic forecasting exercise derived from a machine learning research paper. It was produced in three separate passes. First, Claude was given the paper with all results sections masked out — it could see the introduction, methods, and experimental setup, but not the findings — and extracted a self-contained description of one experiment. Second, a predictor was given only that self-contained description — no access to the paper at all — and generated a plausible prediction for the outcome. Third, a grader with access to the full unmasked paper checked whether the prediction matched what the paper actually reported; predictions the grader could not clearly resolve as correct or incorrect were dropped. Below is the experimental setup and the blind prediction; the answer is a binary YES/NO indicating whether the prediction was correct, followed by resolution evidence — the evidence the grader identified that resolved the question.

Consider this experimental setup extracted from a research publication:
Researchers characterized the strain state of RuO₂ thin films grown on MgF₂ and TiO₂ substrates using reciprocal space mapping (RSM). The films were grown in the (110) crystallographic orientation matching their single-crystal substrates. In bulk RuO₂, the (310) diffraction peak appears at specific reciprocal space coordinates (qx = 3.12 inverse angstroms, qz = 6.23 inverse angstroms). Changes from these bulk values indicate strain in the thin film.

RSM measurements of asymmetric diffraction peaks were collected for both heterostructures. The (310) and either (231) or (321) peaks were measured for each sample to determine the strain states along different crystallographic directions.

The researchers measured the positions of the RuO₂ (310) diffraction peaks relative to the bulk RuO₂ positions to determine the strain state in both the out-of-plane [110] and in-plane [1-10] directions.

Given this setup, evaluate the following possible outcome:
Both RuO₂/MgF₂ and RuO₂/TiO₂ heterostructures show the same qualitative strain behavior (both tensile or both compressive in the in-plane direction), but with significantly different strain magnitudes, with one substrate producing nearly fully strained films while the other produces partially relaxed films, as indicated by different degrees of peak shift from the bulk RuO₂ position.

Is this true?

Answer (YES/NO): NO